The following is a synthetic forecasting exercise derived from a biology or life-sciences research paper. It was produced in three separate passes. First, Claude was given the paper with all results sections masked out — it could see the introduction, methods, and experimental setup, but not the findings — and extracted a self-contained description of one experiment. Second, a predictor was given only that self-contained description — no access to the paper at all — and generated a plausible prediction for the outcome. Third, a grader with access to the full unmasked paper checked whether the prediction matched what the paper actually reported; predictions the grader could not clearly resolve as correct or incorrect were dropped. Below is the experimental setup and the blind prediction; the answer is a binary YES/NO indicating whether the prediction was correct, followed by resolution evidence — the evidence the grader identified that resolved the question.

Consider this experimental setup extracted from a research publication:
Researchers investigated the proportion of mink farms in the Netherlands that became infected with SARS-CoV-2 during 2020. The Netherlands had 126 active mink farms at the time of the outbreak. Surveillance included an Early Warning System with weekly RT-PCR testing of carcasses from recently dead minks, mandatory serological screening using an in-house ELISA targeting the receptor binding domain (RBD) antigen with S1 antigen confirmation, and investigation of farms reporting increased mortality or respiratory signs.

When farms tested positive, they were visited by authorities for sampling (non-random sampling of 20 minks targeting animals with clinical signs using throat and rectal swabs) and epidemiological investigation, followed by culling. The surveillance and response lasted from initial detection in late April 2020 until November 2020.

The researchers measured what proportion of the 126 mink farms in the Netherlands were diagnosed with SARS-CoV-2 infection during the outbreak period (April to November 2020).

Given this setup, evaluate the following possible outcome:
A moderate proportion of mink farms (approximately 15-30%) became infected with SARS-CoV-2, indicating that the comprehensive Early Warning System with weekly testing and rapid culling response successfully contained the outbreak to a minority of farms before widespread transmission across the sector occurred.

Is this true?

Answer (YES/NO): NO